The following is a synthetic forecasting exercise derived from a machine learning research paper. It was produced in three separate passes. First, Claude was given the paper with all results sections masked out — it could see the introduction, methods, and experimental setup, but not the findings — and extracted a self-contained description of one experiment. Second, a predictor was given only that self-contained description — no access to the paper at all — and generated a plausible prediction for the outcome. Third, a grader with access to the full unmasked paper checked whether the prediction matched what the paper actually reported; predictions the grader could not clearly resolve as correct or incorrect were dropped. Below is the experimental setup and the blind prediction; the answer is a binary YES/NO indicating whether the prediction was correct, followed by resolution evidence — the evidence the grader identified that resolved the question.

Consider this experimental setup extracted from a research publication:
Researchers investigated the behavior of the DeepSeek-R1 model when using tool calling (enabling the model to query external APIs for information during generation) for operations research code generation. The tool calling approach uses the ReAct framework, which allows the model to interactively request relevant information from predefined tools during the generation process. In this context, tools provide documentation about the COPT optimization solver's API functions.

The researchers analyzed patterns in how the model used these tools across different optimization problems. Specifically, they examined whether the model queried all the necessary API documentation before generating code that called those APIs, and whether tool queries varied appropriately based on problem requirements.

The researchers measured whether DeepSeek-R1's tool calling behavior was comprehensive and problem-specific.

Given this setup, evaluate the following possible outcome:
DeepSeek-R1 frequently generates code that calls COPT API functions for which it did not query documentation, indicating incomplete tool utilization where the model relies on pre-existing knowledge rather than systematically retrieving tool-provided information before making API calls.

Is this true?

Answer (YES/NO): YES